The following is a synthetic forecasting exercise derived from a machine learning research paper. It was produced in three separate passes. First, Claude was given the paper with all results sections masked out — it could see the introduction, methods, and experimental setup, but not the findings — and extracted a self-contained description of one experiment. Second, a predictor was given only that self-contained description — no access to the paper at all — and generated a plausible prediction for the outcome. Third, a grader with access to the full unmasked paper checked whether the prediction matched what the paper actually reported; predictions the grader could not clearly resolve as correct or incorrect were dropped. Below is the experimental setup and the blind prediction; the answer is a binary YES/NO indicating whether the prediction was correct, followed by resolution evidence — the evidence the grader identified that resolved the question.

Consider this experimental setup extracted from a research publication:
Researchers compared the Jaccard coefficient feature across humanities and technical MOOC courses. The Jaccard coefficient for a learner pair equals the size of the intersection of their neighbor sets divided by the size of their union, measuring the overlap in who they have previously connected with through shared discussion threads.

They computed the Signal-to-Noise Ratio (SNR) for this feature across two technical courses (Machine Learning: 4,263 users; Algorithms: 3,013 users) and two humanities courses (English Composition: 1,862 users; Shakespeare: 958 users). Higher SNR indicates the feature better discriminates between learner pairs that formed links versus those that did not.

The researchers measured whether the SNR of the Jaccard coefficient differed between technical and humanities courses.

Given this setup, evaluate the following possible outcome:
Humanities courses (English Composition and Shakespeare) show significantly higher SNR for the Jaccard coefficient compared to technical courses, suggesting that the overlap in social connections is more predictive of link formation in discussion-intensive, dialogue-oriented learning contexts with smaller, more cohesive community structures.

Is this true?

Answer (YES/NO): NO